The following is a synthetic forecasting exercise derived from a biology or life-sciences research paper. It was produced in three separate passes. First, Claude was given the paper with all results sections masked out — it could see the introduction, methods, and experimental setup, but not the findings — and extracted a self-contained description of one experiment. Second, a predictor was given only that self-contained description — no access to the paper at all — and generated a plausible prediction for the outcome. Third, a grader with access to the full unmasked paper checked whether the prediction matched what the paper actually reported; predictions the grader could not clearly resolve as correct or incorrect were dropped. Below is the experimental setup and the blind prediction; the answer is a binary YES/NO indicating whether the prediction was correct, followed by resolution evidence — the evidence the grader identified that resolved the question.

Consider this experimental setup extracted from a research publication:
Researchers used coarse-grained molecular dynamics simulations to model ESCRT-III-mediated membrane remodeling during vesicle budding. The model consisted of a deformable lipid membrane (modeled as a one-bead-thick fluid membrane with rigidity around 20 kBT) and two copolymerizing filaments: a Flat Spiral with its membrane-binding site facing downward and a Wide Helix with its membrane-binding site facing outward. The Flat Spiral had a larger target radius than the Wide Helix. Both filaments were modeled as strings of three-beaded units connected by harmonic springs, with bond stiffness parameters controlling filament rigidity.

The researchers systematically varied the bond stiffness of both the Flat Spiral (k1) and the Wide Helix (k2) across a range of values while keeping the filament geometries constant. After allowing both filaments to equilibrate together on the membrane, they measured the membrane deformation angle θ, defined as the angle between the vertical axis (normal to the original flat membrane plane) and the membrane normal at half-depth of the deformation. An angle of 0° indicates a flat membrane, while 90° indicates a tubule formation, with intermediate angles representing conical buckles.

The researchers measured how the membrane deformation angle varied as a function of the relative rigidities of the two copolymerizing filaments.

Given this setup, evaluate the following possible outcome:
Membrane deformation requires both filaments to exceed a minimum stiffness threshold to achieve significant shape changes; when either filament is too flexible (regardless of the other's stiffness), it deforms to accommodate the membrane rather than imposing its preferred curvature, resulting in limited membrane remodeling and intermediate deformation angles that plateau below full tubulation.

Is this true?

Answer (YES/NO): NO